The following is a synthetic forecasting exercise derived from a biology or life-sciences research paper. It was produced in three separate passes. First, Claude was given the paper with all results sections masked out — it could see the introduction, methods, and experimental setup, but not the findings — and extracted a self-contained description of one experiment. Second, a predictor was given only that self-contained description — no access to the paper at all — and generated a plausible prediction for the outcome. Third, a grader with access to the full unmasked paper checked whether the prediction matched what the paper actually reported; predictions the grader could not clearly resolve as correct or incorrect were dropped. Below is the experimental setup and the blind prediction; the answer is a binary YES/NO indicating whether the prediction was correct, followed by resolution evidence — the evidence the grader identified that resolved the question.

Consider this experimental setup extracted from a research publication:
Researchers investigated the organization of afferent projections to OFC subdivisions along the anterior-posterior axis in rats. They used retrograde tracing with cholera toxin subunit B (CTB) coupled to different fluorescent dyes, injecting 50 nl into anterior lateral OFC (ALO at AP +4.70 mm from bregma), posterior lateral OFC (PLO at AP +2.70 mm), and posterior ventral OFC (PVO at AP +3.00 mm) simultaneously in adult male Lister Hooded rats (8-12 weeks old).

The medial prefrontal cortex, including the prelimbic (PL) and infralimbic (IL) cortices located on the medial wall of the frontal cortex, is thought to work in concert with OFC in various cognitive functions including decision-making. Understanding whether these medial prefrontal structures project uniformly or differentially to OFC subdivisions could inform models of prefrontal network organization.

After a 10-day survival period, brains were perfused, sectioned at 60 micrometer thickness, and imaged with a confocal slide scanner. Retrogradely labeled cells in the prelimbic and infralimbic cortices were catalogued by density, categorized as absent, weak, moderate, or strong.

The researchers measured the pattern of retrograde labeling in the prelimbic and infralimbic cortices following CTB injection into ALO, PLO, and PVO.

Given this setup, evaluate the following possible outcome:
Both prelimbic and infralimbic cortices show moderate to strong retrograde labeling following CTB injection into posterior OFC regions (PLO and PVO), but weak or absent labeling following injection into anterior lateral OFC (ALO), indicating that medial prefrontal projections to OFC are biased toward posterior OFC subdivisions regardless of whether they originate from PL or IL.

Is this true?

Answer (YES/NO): NO